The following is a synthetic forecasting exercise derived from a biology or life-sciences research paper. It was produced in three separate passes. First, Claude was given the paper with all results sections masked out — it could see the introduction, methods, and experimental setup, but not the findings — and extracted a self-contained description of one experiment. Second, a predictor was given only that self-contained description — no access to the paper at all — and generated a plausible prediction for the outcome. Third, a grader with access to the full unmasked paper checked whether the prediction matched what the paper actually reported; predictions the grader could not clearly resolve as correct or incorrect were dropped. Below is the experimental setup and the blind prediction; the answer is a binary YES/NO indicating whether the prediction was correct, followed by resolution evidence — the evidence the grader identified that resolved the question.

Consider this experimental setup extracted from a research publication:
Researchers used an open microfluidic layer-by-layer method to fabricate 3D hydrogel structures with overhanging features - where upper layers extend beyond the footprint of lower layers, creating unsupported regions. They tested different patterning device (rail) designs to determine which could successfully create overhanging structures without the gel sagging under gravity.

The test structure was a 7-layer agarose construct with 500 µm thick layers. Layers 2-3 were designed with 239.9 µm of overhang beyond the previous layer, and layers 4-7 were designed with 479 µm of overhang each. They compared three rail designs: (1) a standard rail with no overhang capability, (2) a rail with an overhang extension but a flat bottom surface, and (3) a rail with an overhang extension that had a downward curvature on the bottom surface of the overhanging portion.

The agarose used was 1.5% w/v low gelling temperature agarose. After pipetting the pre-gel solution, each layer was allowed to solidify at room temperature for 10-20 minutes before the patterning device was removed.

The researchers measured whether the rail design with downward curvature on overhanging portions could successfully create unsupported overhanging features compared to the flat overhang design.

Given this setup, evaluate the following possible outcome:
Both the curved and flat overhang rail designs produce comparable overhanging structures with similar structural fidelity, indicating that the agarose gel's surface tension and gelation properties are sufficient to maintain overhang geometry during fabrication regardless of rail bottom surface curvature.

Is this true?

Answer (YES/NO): NO